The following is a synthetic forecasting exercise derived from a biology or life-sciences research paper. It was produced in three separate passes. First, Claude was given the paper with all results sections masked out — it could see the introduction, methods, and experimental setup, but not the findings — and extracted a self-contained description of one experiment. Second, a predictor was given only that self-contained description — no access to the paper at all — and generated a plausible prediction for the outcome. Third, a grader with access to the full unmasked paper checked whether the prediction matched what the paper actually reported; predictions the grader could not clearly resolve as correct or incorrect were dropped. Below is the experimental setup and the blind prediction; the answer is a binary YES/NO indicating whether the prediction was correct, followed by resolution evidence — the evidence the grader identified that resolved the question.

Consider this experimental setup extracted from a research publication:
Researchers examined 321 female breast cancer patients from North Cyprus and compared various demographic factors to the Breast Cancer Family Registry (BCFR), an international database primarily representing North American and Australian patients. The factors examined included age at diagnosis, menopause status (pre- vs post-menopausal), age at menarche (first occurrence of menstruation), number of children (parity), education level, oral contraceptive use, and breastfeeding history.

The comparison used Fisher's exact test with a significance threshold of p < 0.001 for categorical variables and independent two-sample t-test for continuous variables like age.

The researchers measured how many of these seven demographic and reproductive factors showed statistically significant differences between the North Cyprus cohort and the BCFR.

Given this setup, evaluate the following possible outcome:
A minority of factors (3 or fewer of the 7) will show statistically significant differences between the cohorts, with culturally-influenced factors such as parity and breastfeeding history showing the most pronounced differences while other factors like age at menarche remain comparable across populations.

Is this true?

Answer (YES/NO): NO